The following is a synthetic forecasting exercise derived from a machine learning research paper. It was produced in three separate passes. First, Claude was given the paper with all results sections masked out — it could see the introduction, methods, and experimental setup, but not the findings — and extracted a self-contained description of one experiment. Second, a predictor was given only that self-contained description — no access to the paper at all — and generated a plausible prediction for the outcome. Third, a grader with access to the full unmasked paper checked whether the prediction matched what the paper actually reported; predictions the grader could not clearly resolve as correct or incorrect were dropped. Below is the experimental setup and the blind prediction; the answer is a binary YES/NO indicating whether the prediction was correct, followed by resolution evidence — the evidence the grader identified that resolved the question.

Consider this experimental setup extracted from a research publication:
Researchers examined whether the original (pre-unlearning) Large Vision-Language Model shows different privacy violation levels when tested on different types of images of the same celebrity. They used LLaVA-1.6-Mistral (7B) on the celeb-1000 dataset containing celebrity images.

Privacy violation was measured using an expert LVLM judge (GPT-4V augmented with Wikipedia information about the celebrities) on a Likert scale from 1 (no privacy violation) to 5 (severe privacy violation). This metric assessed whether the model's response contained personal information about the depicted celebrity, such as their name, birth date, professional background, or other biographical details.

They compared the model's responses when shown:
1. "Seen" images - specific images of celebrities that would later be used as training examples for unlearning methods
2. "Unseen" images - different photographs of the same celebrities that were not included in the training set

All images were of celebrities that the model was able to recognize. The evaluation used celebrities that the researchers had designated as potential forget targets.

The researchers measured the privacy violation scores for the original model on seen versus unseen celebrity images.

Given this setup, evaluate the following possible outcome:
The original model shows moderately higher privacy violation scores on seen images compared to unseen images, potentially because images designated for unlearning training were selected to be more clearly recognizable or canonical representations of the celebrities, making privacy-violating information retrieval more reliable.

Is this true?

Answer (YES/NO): YES